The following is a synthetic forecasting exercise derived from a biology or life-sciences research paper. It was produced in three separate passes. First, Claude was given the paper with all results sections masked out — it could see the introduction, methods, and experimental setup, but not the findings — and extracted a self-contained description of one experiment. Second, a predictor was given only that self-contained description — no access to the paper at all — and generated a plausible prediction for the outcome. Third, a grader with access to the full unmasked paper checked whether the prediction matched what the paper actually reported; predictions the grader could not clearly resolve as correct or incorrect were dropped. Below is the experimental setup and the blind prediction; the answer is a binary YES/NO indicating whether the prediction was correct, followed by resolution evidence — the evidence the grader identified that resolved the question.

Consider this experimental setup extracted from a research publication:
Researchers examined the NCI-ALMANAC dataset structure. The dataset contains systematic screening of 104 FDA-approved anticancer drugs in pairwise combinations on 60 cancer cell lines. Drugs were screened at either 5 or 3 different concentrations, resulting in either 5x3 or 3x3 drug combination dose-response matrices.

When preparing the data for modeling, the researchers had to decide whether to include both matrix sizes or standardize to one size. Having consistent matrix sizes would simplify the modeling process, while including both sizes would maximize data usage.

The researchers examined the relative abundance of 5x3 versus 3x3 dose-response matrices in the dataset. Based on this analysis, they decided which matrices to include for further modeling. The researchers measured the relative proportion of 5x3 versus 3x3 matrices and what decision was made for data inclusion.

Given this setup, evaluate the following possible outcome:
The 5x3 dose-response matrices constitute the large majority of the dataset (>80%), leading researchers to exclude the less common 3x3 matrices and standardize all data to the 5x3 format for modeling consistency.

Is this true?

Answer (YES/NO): NO